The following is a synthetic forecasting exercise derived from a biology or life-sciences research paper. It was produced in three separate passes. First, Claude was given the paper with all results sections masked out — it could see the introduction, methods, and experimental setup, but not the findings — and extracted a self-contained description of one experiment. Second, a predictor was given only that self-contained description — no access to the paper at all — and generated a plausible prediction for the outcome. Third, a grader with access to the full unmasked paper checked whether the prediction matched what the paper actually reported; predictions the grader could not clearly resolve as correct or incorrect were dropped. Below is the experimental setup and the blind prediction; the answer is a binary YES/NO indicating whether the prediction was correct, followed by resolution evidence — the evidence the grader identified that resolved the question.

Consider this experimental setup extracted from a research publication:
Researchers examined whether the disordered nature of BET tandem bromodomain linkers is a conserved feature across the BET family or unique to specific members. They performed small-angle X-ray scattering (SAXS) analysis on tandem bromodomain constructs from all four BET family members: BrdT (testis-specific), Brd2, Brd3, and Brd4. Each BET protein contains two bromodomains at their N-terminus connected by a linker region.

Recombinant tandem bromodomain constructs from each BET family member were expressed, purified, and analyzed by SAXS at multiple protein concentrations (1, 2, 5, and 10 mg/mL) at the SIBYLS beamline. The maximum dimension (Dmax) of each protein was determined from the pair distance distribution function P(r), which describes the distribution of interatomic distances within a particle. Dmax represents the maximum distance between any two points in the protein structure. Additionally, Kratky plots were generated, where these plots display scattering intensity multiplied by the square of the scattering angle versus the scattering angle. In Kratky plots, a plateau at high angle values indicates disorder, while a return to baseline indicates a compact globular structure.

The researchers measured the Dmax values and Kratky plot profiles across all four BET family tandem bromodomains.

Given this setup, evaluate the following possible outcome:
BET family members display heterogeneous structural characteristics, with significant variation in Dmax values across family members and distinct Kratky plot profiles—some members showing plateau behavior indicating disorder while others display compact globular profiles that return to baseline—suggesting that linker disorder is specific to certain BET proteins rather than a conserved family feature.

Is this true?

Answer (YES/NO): NO